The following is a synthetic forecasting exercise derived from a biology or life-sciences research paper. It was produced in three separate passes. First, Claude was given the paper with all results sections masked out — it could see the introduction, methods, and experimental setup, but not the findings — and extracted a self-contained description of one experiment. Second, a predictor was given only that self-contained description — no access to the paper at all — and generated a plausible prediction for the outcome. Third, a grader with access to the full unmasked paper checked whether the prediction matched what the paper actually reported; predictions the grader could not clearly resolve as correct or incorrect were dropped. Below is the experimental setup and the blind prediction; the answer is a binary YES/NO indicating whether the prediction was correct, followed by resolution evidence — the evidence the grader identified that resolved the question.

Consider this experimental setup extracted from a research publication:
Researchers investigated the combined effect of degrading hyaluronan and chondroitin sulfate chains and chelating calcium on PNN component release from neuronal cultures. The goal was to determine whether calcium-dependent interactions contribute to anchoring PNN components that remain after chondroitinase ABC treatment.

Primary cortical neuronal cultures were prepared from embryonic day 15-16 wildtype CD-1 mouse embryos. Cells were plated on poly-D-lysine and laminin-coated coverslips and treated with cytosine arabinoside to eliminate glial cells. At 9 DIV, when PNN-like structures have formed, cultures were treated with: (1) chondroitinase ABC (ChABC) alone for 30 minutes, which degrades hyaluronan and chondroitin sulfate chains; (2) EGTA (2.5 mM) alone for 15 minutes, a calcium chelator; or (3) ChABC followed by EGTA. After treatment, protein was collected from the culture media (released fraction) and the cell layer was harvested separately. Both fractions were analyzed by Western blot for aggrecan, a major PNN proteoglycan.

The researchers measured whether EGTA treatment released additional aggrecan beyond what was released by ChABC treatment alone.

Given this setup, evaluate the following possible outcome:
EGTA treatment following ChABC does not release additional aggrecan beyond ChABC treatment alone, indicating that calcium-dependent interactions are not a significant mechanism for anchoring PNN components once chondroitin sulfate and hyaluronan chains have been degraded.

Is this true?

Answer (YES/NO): NO